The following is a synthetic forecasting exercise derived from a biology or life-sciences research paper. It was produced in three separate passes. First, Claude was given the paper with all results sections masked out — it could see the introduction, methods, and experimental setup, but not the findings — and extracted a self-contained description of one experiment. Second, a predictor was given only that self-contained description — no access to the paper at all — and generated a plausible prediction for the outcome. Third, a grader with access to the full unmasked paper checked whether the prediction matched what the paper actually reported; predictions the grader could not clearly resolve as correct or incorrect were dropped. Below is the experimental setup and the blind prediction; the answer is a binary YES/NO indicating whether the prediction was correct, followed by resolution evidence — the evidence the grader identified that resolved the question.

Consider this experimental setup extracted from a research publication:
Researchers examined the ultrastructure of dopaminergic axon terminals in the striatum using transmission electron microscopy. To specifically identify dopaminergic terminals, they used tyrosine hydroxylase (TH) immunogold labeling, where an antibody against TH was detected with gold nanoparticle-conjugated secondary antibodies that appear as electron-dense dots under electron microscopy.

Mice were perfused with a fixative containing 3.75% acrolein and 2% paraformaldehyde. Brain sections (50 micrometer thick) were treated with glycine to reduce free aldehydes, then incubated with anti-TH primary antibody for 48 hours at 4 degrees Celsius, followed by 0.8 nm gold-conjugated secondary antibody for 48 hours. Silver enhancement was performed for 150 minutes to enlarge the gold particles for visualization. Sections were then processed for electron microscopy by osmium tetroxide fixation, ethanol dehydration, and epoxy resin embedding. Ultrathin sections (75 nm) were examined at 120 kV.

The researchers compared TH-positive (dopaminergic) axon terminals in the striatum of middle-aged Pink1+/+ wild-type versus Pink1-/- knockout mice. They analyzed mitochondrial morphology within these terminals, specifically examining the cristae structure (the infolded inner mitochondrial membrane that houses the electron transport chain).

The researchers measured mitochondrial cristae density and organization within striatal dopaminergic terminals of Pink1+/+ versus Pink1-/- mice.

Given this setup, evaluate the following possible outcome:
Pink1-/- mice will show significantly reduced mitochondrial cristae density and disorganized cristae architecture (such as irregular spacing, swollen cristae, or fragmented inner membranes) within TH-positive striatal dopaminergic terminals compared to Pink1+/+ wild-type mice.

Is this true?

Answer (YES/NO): NO